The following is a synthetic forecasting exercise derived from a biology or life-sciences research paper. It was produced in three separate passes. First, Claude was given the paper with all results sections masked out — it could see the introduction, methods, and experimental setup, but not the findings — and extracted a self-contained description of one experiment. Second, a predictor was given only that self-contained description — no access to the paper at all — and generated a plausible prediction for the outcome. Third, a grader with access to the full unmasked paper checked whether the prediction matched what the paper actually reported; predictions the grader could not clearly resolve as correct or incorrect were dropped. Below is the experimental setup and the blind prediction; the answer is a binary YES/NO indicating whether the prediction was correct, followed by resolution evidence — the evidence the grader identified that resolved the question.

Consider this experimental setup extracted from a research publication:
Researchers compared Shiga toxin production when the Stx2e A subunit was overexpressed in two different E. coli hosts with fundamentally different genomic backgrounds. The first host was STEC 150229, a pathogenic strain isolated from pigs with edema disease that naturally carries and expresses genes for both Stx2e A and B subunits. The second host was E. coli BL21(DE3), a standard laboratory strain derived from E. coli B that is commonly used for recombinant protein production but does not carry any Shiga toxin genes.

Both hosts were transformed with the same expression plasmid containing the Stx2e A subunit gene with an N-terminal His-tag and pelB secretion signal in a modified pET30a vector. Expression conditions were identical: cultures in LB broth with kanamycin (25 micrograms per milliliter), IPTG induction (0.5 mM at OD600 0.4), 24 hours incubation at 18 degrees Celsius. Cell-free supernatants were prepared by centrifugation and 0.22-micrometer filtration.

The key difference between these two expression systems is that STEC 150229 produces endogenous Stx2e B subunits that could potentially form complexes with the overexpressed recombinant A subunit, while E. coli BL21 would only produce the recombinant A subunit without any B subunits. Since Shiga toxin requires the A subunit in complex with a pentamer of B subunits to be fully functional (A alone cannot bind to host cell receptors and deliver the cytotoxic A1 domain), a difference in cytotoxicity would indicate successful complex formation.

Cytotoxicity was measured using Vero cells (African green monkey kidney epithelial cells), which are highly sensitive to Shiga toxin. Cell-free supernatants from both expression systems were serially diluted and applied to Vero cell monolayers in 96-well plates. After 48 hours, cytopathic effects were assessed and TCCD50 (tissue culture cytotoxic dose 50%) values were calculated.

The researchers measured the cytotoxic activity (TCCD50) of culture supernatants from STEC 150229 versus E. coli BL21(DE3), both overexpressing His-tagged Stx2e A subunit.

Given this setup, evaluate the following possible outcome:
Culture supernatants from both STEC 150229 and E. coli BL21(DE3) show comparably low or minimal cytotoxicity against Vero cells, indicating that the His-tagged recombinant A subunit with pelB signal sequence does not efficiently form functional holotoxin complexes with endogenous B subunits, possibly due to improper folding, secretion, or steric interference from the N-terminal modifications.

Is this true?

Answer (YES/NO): NO